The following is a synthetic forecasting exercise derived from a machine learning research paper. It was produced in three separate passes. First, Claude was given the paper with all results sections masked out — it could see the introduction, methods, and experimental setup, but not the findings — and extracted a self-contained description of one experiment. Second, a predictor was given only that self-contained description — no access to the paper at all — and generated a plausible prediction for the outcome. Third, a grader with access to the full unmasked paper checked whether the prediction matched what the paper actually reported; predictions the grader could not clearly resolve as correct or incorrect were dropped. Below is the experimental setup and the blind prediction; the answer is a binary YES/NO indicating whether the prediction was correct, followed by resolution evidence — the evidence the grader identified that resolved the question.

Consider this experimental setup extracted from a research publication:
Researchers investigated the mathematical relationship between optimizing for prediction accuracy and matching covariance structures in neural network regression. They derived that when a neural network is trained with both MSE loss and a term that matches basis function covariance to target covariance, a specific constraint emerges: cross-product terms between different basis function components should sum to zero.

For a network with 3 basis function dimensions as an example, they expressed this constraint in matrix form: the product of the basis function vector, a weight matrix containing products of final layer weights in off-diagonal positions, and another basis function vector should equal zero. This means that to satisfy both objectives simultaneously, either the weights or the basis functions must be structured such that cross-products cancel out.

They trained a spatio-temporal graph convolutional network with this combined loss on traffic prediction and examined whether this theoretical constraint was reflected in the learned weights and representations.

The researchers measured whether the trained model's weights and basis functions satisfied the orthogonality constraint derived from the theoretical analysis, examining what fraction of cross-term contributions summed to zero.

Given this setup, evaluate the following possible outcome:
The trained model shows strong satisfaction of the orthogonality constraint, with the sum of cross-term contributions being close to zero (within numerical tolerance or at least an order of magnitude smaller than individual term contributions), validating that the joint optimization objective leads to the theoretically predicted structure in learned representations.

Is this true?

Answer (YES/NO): NO